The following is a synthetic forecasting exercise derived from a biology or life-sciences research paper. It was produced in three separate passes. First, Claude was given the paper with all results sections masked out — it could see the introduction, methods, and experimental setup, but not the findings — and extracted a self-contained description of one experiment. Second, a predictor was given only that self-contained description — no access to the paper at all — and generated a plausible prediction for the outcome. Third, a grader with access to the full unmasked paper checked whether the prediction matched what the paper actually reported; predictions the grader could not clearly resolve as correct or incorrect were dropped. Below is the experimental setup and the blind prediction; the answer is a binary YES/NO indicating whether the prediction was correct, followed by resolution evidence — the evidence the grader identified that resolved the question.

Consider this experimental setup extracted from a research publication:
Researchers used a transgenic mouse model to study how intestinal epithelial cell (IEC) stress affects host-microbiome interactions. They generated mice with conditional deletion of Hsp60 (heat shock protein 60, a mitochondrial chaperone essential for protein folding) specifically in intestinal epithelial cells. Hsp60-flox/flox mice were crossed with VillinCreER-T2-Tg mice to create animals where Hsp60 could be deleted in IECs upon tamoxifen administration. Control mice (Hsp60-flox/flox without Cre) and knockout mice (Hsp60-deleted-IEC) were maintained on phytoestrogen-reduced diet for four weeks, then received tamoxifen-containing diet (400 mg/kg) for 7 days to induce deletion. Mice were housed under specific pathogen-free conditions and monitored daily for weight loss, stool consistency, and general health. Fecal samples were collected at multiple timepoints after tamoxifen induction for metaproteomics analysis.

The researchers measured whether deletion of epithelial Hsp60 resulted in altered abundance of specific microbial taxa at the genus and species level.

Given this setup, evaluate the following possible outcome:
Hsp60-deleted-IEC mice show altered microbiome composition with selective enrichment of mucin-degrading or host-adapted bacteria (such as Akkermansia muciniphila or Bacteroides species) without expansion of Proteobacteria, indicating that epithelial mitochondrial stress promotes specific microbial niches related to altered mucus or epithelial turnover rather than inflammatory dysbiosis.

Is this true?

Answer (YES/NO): YES